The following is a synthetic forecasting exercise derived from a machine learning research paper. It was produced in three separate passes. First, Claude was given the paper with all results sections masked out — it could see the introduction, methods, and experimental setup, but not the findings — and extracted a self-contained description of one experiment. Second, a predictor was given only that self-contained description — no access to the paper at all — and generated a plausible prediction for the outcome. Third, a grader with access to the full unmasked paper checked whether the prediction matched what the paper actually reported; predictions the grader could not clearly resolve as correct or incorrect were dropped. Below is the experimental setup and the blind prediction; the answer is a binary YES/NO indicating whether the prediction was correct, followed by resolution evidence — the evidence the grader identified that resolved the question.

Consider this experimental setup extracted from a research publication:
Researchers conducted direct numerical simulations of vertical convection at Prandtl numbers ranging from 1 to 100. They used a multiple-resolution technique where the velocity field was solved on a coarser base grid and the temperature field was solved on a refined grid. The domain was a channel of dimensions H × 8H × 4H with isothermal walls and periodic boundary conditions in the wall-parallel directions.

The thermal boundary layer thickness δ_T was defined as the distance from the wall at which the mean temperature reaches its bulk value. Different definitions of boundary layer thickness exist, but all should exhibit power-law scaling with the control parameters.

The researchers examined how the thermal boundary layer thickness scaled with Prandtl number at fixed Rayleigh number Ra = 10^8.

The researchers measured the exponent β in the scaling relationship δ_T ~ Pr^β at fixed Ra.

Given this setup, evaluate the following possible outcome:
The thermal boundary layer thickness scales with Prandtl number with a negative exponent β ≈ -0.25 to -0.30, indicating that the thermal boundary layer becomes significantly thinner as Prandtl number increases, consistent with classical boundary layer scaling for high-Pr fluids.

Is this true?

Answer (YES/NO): NO